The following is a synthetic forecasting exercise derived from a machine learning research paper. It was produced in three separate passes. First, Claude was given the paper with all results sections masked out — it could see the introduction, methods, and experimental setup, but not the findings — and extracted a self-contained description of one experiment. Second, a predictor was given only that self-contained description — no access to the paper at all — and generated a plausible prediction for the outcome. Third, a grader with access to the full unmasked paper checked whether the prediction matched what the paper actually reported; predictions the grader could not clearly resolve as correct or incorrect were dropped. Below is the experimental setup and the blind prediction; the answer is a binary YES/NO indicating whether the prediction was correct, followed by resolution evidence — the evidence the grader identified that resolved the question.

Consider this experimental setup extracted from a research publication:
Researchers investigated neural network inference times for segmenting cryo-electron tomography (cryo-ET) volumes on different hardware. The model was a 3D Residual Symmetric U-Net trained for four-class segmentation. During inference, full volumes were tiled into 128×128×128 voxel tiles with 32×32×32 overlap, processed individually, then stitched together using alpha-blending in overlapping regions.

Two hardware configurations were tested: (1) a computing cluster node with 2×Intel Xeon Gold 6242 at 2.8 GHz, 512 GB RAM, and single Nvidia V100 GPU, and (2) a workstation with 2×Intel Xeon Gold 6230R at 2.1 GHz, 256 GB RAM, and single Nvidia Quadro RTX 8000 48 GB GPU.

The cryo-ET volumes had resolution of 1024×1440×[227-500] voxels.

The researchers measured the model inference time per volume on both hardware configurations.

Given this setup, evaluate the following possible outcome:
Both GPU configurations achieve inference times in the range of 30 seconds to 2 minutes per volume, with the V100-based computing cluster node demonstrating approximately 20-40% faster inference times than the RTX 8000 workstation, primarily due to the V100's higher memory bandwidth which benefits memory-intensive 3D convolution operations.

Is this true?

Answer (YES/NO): NO